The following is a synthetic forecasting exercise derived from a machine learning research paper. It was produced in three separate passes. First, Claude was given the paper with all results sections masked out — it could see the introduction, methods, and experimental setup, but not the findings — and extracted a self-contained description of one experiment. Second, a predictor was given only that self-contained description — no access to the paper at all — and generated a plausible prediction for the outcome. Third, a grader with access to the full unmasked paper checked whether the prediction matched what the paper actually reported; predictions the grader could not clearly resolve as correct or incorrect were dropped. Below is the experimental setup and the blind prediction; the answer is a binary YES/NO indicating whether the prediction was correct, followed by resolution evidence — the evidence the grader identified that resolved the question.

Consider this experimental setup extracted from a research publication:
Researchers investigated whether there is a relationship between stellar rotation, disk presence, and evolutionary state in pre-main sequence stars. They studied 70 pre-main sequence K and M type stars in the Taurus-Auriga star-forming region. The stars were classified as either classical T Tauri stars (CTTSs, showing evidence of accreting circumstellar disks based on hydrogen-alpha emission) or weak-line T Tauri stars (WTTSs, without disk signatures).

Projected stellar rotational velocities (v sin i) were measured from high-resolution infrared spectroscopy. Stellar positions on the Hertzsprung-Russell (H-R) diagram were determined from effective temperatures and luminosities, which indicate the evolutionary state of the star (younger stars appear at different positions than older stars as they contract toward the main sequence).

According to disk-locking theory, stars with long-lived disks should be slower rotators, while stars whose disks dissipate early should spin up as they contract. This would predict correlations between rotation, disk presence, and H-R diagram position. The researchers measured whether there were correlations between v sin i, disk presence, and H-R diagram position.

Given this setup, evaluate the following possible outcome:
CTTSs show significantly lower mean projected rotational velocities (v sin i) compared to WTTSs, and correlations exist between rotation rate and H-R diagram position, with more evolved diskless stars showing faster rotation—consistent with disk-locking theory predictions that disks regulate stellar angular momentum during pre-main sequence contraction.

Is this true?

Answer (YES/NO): NO